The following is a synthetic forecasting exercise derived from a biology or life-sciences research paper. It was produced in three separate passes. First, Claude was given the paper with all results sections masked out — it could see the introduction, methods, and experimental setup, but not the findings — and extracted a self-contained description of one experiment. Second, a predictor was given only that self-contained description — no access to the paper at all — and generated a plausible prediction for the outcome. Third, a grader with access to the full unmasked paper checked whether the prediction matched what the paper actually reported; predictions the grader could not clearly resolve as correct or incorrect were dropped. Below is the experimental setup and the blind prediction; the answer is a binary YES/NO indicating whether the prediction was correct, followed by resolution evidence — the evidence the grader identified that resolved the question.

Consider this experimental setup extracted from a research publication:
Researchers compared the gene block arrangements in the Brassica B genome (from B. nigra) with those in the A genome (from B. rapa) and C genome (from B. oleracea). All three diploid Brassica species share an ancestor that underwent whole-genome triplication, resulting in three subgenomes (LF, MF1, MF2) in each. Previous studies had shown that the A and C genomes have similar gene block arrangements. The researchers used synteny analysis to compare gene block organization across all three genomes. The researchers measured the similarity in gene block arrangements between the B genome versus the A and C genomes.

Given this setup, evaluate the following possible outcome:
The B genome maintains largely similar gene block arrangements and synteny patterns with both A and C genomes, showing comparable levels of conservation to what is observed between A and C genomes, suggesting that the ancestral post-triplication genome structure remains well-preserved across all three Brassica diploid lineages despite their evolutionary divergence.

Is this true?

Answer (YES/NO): NO